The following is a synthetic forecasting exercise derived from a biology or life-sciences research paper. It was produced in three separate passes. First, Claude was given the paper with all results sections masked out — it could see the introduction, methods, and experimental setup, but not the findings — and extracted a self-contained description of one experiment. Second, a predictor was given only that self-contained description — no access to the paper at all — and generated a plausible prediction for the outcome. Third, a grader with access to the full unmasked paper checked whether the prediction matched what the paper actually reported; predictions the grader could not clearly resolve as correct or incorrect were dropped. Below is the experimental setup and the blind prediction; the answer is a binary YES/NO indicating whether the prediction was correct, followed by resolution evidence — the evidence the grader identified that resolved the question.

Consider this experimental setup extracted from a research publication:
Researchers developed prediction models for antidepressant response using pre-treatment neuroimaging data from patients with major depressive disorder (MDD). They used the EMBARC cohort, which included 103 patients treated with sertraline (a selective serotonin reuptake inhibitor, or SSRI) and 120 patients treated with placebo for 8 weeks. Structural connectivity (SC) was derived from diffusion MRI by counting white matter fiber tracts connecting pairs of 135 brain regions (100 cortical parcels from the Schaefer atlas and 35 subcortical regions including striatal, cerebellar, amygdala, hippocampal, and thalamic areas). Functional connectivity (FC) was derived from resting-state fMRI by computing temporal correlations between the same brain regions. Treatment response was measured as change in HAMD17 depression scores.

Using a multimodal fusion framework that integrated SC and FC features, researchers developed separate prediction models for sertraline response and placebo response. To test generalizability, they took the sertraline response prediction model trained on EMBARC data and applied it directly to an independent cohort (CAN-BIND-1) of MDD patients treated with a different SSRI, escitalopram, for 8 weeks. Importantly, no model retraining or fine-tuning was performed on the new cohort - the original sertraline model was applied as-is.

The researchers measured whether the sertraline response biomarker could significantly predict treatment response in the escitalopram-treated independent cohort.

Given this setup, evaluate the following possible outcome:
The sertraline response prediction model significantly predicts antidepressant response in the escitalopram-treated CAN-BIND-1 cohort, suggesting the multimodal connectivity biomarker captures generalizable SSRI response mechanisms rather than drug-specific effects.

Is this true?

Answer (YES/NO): YES